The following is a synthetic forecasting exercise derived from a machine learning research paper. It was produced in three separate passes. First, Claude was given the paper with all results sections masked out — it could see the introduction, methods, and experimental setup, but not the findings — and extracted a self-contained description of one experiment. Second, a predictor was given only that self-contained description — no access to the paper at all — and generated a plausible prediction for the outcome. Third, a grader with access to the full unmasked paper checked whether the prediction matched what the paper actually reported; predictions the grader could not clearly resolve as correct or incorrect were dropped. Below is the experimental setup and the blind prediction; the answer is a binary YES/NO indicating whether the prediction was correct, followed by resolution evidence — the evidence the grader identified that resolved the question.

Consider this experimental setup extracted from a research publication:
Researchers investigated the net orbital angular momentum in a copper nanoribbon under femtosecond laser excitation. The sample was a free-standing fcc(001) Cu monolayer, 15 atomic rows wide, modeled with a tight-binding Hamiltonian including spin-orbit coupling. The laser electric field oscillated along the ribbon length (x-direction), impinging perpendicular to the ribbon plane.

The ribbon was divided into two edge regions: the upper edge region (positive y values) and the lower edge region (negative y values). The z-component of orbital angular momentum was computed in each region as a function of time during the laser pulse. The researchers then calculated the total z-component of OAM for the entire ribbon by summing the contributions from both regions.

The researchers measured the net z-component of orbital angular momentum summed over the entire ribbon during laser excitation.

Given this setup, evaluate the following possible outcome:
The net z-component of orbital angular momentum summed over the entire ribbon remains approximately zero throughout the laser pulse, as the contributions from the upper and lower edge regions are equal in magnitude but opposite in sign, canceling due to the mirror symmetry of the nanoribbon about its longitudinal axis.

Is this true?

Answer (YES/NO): YES